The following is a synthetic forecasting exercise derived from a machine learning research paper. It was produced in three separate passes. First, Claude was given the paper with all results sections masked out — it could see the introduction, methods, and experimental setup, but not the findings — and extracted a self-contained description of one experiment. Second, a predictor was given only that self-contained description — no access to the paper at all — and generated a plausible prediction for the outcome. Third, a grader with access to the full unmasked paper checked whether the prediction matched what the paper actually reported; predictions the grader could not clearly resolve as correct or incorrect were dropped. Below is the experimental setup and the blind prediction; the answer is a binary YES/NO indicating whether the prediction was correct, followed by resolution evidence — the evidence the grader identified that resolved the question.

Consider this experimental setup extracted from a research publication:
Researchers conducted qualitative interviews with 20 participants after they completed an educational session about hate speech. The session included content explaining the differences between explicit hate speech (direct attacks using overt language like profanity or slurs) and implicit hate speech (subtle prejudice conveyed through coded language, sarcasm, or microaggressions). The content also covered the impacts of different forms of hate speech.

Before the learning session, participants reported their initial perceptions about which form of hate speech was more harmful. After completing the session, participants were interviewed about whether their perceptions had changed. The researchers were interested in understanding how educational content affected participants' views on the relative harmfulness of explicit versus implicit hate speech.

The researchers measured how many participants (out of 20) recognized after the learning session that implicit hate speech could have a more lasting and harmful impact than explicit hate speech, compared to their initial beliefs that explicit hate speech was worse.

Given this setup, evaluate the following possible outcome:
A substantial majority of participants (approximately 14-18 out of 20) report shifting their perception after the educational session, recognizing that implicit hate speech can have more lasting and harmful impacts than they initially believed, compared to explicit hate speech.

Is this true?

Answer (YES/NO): YES